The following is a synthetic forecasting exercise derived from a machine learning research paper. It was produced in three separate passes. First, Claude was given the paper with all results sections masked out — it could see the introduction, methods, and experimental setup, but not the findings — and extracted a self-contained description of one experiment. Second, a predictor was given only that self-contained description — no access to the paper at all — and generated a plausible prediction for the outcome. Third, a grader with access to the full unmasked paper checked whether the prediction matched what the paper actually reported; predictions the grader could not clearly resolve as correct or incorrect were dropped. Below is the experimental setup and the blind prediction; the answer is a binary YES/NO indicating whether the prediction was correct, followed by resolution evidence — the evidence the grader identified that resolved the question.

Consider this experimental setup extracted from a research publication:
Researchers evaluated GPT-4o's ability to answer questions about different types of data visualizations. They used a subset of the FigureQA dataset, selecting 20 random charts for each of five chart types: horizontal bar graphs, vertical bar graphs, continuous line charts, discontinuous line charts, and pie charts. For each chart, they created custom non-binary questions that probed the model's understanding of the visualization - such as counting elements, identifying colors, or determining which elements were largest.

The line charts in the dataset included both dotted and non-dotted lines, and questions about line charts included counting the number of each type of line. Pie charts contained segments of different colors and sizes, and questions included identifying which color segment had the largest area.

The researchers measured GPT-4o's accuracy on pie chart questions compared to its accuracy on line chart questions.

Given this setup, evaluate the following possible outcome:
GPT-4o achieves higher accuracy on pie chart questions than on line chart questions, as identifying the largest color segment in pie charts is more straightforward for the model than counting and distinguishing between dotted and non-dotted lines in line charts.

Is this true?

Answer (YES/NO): YES